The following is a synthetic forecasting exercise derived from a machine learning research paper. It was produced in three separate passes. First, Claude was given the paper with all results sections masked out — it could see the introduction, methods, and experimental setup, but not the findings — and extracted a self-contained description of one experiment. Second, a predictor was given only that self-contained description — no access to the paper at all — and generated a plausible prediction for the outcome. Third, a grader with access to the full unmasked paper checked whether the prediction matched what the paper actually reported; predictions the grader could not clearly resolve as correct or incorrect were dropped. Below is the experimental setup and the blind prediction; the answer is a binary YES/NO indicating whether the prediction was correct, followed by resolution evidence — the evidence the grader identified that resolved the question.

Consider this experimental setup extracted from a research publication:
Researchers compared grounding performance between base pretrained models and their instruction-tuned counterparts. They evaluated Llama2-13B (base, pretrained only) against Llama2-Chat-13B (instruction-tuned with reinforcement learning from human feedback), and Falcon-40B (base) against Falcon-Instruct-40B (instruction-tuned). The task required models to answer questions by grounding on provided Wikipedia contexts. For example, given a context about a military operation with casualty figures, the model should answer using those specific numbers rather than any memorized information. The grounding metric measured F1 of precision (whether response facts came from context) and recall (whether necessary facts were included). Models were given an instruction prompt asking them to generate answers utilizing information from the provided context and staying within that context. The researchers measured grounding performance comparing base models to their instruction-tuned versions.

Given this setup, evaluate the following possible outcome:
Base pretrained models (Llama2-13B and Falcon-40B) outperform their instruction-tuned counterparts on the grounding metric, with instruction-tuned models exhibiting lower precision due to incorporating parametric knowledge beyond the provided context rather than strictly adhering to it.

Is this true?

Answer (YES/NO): NO